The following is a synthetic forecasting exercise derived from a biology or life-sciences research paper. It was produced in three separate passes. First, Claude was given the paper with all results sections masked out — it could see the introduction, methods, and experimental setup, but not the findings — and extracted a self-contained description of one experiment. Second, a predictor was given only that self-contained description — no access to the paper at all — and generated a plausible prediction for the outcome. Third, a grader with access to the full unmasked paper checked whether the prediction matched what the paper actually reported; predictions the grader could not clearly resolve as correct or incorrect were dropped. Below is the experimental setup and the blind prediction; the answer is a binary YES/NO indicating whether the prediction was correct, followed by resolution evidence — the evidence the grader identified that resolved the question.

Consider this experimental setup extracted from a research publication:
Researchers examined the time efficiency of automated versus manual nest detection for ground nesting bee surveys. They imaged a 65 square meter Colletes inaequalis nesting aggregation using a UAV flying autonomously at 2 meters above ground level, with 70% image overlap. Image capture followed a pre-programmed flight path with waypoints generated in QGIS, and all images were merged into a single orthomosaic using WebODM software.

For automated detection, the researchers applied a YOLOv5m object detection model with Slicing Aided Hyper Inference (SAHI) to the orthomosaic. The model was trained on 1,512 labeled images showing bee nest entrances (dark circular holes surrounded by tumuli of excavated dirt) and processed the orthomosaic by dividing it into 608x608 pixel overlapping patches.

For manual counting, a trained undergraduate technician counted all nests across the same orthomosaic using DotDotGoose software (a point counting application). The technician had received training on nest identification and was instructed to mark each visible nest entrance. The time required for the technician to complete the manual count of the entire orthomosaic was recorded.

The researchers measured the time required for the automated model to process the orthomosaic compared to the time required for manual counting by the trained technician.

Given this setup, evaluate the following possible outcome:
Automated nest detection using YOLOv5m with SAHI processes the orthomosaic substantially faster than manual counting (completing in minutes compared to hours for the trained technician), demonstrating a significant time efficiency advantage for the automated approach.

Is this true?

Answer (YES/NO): NO